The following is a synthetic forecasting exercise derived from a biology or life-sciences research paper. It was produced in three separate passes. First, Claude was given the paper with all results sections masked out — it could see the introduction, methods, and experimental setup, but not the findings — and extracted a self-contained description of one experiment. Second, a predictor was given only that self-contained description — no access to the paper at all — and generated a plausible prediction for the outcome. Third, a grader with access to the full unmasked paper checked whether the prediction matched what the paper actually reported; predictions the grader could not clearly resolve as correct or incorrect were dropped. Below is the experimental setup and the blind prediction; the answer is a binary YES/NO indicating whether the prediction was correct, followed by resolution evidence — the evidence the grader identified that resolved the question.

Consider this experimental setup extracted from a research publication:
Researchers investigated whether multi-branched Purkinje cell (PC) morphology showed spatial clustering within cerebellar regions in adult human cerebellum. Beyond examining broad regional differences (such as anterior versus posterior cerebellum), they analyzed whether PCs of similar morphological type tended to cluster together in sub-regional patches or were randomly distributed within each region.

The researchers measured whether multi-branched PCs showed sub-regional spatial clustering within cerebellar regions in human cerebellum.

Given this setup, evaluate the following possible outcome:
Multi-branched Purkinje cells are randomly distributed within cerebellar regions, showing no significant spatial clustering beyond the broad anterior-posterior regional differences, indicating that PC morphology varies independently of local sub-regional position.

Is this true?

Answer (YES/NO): NO